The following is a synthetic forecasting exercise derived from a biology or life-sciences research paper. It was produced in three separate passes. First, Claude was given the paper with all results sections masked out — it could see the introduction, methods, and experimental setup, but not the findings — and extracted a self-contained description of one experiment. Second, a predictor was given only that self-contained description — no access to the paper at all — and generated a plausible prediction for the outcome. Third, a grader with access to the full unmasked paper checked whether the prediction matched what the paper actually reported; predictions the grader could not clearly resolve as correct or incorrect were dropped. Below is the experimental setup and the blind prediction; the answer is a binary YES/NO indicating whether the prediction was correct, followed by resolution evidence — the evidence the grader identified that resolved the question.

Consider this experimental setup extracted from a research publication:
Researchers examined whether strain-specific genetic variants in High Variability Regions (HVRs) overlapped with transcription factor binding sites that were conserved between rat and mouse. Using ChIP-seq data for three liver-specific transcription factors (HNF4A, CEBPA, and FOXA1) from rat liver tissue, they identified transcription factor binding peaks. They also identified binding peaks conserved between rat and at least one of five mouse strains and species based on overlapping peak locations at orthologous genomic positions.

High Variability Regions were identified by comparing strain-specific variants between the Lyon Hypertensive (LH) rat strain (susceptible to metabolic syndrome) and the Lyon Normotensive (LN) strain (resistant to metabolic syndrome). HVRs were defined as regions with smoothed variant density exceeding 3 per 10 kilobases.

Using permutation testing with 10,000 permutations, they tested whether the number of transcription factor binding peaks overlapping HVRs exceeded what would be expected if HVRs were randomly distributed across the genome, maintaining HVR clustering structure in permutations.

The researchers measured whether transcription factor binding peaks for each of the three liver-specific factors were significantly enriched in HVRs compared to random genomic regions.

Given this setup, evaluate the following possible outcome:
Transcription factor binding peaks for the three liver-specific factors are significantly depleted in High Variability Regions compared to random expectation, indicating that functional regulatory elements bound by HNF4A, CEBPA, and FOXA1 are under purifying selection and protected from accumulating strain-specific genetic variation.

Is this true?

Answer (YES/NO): NO